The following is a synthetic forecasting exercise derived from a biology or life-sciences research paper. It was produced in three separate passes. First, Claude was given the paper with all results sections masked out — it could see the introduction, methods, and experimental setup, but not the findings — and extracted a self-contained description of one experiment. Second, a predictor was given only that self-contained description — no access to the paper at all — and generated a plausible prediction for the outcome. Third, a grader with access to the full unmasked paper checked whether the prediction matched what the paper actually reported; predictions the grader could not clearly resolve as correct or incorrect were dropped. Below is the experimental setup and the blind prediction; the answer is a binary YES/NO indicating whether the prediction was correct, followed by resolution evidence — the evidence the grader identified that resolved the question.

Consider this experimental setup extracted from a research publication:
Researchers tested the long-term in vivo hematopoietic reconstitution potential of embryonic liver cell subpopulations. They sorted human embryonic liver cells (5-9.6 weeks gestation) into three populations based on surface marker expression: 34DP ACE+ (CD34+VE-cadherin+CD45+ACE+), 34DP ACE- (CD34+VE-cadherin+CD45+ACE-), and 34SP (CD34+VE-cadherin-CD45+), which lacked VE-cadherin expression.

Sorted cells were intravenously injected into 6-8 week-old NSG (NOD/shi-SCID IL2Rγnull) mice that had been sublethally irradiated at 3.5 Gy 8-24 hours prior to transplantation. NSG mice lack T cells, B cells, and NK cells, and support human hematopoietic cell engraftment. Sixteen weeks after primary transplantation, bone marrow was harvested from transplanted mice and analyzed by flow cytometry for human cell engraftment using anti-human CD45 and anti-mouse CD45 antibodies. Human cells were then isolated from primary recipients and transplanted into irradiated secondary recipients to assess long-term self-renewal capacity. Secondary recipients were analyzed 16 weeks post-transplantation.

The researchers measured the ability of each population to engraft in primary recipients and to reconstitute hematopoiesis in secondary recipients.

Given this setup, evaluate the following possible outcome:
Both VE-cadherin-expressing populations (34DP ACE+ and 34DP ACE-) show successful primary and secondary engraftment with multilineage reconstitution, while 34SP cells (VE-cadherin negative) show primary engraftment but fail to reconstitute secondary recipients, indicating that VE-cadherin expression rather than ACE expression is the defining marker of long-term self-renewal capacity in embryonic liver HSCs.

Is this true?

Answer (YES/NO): NO